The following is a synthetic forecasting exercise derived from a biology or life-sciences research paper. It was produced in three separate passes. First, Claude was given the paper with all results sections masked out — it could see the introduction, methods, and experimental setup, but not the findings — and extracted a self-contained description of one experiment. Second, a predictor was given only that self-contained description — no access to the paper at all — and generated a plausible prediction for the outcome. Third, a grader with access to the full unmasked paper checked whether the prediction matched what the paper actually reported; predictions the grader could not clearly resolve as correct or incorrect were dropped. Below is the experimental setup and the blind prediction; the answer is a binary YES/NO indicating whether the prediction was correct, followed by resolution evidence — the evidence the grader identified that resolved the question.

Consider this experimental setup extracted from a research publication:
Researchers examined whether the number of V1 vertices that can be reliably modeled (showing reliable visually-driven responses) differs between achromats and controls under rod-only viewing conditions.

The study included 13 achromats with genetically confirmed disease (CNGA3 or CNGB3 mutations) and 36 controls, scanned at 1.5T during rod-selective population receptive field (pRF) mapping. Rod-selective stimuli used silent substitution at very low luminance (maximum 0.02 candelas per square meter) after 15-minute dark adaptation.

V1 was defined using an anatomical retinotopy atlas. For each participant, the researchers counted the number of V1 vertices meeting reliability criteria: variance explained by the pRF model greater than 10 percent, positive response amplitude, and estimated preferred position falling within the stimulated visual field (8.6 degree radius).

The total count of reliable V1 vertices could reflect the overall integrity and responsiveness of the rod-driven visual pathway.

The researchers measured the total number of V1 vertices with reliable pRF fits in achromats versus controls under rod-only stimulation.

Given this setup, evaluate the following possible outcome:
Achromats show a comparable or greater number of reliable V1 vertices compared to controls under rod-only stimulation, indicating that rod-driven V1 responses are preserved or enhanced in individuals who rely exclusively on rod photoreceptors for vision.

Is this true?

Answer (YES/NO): YES